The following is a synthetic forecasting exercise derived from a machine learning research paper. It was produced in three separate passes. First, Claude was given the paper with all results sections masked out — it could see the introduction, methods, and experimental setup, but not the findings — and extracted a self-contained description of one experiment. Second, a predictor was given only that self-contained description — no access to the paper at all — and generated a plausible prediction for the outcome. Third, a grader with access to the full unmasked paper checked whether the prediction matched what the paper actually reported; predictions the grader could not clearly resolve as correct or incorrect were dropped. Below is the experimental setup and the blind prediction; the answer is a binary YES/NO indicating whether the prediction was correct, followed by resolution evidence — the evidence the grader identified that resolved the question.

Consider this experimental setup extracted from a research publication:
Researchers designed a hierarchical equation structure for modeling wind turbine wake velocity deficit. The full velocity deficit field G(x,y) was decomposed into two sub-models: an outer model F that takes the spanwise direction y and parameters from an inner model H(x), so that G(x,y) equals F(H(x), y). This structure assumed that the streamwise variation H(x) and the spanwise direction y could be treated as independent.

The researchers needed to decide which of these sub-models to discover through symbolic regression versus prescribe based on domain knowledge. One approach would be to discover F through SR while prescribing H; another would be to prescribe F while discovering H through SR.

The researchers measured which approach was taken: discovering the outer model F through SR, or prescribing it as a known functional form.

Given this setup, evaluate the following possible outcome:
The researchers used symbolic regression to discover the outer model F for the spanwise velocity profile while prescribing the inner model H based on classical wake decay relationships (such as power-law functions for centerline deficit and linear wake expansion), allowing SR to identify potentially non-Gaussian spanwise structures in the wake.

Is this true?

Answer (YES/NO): NO